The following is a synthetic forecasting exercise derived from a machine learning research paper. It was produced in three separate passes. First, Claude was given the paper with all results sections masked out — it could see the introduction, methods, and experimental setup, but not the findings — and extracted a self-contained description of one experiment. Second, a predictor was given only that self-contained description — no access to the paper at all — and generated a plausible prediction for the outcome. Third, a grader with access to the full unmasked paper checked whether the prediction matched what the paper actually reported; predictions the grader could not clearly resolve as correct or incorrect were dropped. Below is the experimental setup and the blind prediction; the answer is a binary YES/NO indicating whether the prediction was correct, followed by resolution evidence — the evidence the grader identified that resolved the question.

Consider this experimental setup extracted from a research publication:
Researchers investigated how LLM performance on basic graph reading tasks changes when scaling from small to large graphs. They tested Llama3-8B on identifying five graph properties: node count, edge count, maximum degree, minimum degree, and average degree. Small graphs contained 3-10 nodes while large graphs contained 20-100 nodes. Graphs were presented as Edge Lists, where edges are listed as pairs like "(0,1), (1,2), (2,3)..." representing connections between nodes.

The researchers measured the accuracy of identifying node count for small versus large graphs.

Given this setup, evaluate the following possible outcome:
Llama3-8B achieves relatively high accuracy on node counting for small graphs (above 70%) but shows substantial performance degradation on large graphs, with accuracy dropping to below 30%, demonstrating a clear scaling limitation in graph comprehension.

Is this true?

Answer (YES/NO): YES